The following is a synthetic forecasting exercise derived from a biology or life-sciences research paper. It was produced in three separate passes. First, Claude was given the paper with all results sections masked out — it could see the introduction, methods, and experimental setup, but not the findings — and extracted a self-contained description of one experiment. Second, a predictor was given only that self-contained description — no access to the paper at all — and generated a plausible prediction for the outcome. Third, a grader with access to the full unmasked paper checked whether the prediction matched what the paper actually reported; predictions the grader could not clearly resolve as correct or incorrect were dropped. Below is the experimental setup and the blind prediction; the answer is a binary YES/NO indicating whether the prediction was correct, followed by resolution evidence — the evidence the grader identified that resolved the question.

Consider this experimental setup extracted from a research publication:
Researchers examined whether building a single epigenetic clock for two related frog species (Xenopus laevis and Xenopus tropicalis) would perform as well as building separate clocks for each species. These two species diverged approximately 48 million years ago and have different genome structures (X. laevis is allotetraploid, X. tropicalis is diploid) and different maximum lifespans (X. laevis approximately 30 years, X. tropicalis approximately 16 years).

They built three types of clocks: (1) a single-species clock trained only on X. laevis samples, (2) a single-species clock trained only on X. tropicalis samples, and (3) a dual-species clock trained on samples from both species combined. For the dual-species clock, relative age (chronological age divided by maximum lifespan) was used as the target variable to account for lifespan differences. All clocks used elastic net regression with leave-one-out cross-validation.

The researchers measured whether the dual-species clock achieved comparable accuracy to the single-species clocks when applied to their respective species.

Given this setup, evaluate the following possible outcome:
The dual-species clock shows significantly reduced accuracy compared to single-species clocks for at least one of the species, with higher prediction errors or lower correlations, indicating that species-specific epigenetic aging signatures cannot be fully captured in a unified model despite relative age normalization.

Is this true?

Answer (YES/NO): NO